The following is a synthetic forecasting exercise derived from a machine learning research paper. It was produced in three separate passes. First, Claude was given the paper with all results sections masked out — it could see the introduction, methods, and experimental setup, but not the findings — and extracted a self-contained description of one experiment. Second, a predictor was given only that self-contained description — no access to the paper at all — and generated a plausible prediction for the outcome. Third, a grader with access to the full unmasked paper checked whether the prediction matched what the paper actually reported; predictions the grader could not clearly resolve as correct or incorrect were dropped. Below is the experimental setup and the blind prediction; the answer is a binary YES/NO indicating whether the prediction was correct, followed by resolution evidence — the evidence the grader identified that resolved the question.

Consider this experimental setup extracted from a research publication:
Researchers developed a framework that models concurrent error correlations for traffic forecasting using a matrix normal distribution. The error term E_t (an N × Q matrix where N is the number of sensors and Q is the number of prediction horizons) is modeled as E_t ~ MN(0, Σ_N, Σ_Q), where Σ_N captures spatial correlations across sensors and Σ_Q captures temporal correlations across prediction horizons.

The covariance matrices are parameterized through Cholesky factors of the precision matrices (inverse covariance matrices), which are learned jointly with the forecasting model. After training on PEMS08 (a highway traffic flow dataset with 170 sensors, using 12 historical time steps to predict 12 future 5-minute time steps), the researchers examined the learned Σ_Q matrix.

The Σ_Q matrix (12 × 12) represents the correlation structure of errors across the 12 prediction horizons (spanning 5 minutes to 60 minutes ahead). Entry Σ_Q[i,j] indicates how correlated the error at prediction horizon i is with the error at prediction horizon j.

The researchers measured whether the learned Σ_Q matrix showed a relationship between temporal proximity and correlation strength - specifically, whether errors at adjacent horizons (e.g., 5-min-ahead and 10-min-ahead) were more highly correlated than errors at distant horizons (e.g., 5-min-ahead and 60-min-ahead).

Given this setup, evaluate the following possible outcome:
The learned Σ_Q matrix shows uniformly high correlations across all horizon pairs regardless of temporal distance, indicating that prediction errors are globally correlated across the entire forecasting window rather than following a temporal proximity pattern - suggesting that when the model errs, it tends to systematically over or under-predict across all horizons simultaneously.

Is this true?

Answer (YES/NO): NO